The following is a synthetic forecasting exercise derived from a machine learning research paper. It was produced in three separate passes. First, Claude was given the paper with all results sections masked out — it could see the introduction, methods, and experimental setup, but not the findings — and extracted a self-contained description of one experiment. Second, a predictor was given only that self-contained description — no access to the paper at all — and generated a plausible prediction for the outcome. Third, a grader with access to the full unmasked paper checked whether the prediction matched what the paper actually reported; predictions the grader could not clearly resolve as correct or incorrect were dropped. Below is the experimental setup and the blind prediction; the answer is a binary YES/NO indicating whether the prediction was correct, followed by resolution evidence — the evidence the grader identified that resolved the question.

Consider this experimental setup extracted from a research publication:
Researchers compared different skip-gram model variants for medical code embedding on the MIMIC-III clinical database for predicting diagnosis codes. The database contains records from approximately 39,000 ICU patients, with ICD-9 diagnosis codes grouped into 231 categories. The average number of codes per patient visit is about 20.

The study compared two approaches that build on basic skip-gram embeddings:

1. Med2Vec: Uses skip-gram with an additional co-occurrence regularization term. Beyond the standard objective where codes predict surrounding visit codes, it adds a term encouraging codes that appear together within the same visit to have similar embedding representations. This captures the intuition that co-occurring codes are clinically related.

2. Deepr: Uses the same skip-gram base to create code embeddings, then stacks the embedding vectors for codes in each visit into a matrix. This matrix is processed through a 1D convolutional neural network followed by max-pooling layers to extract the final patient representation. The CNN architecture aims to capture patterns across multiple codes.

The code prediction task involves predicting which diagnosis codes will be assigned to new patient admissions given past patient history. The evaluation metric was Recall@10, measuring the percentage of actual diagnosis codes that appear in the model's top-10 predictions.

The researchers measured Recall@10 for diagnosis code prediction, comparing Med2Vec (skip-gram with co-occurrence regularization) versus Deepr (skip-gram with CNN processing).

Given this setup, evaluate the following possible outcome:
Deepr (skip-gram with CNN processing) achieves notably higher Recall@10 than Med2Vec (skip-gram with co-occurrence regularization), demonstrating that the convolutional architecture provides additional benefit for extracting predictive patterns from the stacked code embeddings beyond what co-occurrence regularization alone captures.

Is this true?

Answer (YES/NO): NO